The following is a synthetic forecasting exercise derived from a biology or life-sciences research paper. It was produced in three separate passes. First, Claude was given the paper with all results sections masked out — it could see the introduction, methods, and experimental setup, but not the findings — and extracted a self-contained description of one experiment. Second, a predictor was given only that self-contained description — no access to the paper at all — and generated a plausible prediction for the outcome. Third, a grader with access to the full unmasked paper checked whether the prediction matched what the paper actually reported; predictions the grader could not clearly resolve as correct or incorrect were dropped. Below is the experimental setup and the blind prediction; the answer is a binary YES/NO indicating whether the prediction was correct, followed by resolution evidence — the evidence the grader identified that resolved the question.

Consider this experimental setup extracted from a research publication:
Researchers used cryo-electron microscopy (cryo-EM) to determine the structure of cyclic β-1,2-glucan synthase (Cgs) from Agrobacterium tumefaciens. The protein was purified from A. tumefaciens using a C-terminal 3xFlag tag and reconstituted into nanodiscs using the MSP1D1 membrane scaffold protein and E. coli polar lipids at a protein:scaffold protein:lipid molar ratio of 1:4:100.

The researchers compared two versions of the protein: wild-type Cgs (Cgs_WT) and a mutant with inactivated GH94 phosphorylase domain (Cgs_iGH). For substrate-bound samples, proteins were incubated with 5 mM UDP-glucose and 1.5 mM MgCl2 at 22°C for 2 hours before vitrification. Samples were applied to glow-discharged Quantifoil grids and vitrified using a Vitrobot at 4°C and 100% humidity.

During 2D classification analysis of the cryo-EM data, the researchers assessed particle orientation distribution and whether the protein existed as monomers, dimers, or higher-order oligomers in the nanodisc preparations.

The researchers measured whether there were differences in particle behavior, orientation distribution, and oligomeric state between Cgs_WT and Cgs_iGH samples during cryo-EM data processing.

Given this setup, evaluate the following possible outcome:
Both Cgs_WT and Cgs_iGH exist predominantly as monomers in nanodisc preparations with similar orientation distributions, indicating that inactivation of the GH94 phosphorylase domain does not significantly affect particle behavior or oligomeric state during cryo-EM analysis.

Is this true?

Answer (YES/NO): NO